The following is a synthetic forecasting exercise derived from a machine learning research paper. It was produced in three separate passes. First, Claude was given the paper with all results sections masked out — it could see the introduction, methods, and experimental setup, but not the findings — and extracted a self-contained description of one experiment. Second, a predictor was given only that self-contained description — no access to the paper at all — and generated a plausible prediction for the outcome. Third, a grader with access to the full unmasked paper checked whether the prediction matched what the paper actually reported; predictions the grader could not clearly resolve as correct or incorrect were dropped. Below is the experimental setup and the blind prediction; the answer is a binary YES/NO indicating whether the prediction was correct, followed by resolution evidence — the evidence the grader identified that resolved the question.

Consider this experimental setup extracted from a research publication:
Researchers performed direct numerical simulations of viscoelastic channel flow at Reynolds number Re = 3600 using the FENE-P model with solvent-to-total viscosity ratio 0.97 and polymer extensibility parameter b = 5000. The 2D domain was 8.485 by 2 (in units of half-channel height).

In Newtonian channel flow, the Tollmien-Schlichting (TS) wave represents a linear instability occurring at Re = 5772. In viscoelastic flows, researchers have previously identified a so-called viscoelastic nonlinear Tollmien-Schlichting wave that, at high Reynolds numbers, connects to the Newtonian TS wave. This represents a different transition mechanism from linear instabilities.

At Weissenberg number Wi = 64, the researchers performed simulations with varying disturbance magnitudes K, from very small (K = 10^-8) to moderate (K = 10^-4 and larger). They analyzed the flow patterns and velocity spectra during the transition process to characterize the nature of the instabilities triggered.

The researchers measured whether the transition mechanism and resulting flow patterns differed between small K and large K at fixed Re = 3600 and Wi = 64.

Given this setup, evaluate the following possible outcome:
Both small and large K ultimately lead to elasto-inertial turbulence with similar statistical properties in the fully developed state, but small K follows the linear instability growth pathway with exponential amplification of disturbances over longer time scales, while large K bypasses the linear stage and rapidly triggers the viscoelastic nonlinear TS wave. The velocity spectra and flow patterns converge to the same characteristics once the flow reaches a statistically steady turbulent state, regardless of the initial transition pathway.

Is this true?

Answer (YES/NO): NO